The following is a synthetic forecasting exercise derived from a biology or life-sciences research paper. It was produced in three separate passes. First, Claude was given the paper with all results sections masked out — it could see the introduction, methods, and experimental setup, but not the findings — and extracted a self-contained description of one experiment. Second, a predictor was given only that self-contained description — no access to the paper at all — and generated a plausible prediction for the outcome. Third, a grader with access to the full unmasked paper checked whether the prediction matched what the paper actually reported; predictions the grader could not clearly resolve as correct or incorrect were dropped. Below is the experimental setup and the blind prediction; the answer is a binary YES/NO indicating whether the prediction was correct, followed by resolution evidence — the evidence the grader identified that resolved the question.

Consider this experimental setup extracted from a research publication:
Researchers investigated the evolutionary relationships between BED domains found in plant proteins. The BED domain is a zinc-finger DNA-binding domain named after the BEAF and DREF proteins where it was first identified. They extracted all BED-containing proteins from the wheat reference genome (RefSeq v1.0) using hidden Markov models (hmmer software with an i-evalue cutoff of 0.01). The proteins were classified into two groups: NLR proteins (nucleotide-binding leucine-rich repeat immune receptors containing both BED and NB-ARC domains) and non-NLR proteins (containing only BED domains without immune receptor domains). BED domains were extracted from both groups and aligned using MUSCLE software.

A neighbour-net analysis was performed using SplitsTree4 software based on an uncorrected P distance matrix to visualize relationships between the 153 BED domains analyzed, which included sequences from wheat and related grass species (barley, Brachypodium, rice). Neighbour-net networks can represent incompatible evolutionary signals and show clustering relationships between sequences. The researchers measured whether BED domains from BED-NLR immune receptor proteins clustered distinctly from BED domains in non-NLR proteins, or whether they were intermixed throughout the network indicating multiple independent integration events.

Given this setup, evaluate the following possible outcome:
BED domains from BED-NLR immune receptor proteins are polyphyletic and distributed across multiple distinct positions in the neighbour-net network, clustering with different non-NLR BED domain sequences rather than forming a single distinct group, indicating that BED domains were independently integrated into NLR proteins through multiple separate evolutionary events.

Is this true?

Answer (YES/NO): NO